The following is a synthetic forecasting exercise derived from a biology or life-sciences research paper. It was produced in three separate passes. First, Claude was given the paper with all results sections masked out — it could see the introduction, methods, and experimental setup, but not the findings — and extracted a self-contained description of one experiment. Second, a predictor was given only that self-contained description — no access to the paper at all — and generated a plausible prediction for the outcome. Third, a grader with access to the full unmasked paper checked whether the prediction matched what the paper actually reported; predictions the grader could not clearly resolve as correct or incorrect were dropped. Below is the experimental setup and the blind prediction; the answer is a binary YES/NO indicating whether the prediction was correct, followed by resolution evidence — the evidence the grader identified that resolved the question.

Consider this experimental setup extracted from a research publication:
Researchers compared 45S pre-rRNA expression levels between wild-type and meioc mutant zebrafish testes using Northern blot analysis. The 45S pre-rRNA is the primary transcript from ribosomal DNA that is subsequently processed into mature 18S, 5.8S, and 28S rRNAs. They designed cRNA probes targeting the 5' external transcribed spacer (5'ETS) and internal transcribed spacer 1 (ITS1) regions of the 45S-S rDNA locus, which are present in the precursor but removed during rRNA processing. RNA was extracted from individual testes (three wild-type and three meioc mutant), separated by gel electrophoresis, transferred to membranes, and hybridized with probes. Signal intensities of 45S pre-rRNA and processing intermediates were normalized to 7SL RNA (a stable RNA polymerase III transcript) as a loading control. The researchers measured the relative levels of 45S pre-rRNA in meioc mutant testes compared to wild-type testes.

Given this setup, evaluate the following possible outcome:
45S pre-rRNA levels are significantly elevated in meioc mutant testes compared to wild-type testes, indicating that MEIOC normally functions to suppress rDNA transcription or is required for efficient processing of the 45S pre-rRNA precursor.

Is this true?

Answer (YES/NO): NO